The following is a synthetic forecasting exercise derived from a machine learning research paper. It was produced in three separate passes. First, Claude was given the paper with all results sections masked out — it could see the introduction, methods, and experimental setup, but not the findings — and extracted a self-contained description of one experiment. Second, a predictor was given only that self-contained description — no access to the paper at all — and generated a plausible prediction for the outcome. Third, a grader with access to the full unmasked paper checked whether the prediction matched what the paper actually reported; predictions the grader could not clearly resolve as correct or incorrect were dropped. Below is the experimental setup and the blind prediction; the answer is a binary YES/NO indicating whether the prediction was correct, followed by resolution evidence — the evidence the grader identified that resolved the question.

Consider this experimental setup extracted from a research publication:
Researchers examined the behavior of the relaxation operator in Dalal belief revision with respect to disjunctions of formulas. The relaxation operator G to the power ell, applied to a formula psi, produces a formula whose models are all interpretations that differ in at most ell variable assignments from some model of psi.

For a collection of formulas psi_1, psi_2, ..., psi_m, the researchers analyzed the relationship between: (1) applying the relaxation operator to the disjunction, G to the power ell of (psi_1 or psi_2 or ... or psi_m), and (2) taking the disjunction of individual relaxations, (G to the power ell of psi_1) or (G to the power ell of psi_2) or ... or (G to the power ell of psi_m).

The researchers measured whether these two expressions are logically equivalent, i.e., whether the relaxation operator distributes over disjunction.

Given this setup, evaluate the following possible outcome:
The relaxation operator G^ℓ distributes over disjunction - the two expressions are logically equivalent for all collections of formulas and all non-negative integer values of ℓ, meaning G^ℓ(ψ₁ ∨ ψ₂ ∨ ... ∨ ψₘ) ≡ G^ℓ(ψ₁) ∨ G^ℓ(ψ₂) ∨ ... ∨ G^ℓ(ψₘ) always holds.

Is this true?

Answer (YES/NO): YES